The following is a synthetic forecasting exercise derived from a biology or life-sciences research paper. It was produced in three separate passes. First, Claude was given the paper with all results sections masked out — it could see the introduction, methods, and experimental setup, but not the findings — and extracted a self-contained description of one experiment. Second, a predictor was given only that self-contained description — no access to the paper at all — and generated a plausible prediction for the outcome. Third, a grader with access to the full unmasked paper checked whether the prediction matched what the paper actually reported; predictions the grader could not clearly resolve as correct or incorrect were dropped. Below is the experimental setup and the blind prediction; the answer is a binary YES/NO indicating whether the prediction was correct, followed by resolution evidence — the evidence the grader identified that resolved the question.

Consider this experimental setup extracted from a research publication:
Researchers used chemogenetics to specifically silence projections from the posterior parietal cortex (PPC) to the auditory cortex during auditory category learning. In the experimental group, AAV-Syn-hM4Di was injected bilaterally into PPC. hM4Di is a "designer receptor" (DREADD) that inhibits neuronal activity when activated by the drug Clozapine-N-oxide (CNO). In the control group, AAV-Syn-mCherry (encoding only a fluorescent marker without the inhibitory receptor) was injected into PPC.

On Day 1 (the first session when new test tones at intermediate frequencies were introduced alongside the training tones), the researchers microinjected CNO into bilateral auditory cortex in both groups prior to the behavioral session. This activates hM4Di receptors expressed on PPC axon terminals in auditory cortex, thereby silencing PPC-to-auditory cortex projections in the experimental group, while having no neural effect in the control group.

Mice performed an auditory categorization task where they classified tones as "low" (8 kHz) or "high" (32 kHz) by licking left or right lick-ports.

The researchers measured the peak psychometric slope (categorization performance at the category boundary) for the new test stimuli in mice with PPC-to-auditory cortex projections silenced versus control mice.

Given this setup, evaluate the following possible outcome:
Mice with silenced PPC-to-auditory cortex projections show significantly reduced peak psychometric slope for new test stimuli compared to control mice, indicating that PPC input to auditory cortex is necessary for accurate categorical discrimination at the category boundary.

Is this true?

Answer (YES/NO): YES